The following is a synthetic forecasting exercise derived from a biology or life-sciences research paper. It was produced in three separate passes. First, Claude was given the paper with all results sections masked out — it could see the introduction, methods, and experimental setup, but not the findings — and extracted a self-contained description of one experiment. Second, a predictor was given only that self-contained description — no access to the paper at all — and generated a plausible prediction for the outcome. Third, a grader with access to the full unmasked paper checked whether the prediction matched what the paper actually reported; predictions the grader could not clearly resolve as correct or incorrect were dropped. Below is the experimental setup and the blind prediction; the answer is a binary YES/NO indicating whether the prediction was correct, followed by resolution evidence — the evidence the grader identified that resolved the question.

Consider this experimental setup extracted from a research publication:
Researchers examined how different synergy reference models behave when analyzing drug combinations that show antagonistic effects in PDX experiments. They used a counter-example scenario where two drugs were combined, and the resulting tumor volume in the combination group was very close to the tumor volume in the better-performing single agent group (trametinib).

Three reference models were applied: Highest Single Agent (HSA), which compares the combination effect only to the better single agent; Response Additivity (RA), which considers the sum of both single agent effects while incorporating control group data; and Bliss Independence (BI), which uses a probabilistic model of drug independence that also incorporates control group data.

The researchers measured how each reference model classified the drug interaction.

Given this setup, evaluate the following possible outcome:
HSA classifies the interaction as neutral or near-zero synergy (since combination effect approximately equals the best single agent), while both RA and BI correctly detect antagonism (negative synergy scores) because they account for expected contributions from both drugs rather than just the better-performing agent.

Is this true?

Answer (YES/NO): YES